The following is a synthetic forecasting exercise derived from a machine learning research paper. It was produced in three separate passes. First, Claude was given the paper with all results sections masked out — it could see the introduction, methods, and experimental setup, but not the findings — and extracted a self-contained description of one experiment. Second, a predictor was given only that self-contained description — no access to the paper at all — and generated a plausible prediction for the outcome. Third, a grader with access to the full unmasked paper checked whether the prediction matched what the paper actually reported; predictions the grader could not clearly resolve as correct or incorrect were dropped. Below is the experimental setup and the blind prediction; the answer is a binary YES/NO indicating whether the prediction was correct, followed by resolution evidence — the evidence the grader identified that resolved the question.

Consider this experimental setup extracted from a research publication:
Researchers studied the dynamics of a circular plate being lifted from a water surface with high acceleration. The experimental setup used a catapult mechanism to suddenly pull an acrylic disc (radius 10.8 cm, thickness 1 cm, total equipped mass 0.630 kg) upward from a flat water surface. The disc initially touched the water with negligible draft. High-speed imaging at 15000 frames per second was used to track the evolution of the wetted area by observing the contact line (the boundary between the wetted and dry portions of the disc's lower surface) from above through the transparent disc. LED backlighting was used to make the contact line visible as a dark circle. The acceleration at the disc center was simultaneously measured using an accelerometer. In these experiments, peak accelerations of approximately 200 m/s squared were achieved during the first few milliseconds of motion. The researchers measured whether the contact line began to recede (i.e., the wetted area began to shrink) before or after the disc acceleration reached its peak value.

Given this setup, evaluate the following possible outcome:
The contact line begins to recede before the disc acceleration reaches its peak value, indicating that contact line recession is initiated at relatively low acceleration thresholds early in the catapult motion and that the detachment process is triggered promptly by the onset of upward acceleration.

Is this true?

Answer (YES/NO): NO